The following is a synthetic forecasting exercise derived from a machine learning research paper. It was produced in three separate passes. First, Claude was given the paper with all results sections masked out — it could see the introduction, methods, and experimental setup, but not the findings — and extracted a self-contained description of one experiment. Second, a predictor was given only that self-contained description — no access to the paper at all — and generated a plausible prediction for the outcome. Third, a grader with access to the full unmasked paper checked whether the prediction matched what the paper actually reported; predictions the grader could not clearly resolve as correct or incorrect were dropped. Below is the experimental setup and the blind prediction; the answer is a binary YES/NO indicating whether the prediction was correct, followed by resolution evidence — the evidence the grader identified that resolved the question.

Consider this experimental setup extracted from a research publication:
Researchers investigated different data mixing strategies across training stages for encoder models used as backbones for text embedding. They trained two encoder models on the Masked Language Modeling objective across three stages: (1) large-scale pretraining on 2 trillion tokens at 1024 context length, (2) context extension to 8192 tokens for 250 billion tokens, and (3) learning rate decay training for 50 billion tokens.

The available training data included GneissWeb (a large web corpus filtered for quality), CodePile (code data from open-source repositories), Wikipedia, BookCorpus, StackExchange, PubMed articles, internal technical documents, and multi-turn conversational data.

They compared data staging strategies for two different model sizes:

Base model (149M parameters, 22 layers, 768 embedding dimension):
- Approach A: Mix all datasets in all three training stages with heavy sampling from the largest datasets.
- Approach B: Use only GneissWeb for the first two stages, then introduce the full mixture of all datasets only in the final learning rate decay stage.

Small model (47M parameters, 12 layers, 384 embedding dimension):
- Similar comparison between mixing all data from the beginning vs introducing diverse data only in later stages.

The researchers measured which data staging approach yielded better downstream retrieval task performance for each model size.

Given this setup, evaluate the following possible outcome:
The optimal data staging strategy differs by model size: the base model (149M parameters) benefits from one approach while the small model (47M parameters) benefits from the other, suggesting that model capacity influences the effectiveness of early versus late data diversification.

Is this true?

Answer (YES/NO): YES